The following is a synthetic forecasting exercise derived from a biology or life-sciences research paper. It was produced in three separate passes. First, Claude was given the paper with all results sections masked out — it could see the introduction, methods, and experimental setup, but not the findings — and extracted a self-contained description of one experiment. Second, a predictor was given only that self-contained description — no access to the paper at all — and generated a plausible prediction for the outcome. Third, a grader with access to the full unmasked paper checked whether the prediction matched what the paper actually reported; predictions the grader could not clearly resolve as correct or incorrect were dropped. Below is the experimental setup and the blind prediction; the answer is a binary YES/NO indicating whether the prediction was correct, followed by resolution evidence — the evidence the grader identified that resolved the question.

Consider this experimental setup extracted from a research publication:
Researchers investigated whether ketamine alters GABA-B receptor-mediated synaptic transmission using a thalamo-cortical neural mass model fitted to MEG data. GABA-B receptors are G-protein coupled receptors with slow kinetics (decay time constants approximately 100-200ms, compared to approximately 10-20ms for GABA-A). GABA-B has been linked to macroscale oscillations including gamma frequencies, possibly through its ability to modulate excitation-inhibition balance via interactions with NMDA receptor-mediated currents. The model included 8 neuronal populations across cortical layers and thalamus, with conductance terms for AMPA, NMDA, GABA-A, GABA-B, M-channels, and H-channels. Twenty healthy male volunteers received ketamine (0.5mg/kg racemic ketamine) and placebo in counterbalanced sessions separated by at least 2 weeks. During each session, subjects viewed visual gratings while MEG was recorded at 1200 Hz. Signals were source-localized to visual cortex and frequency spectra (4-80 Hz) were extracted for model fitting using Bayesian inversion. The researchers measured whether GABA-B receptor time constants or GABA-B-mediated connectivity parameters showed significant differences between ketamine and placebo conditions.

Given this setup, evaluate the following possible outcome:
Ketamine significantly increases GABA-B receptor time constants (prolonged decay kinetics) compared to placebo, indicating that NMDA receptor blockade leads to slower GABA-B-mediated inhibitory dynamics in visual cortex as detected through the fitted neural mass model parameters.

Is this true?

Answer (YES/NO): NO